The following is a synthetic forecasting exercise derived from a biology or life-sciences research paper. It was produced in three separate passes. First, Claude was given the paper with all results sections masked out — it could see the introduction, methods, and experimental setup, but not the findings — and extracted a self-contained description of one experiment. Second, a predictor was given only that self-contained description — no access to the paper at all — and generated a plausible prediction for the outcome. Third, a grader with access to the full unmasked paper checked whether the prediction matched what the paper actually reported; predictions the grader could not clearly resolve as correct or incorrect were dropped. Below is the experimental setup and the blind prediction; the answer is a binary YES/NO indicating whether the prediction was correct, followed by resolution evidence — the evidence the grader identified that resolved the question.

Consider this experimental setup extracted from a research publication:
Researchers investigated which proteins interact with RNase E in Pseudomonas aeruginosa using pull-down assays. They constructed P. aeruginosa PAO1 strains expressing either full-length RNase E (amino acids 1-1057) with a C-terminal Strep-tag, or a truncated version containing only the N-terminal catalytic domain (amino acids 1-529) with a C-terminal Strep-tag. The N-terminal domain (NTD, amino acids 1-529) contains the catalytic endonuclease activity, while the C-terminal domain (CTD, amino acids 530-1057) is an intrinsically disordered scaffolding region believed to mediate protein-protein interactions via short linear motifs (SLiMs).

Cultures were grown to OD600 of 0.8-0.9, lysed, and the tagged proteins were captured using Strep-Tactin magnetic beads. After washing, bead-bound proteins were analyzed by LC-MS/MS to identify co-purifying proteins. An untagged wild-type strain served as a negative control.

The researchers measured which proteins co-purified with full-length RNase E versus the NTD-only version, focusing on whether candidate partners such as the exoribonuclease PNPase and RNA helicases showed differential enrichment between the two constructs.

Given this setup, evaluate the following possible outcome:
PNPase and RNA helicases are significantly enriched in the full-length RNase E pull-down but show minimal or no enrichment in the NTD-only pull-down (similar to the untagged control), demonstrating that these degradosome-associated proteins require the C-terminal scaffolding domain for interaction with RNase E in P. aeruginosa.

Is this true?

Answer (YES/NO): NO